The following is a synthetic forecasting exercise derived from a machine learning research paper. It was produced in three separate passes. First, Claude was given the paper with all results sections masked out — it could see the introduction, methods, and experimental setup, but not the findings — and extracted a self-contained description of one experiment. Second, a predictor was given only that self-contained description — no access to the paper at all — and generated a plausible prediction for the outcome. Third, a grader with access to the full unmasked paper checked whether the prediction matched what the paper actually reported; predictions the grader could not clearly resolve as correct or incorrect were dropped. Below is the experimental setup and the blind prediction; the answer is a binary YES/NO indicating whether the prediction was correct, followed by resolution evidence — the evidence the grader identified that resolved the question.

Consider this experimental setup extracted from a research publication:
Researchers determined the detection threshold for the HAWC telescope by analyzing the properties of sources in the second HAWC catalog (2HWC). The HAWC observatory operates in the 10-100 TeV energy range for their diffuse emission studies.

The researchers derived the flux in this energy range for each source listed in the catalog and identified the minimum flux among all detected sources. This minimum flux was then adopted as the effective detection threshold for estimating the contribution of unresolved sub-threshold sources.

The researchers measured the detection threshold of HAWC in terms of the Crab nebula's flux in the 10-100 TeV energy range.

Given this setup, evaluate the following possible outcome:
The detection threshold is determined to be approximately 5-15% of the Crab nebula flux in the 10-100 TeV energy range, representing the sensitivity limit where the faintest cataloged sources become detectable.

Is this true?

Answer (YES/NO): NO